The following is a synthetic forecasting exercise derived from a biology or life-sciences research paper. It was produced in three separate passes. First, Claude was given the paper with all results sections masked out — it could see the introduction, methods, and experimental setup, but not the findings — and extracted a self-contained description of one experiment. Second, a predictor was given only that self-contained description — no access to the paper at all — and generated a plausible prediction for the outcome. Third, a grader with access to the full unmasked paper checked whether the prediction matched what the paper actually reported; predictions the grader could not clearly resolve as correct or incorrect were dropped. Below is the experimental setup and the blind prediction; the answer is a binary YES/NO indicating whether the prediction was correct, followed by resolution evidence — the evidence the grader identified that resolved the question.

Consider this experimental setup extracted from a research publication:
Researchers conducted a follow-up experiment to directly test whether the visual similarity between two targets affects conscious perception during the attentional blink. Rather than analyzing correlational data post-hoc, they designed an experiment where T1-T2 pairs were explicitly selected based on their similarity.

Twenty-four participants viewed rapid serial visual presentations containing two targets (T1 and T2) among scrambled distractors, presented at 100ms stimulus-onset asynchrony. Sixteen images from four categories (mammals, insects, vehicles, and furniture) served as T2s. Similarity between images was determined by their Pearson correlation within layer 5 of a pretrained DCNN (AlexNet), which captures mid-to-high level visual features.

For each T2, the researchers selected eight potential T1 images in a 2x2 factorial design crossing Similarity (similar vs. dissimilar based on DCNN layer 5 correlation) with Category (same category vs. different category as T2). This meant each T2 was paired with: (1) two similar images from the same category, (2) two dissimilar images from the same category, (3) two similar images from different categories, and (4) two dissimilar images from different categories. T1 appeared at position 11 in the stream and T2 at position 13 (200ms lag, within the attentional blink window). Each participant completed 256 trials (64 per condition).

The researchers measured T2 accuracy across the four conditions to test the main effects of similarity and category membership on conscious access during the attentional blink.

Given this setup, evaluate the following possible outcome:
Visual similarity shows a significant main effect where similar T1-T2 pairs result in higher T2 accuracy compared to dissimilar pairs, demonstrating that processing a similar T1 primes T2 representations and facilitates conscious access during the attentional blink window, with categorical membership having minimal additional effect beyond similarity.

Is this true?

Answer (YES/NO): NO